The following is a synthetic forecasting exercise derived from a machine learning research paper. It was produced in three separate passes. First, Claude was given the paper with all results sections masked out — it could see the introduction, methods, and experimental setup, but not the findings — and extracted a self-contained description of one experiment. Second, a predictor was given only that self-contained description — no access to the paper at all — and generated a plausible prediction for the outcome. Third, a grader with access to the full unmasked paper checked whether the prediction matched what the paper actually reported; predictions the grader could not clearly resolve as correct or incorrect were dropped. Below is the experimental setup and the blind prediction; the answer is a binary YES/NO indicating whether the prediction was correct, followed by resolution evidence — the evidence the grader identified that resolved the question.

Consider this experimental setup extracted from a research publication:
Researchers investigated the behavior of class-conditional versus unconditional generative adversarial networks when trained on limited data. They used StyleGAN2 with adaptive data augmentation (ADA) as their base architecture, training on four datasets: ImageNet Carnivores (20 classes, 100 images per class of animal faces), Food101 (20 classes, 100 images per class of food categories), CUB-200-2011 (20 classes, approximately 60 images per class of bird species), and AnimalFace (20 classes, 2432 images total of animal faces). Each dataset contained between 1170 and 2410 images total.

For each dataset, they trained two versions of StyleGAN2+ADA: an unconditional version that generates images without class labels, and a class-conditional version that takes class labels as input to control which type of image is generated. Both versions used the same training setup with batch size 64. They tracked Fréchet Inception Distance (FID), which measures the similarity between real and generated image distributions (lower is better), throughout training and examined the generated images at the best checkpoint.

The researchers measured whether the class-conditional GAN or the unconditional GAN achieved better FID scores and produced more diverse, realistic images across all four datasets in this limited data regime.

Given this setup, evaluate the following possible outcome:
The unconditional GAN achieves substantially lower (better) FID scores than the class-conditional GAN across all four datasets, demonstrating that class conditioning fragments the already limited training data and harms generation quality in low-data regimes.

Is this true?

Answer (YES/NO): YES